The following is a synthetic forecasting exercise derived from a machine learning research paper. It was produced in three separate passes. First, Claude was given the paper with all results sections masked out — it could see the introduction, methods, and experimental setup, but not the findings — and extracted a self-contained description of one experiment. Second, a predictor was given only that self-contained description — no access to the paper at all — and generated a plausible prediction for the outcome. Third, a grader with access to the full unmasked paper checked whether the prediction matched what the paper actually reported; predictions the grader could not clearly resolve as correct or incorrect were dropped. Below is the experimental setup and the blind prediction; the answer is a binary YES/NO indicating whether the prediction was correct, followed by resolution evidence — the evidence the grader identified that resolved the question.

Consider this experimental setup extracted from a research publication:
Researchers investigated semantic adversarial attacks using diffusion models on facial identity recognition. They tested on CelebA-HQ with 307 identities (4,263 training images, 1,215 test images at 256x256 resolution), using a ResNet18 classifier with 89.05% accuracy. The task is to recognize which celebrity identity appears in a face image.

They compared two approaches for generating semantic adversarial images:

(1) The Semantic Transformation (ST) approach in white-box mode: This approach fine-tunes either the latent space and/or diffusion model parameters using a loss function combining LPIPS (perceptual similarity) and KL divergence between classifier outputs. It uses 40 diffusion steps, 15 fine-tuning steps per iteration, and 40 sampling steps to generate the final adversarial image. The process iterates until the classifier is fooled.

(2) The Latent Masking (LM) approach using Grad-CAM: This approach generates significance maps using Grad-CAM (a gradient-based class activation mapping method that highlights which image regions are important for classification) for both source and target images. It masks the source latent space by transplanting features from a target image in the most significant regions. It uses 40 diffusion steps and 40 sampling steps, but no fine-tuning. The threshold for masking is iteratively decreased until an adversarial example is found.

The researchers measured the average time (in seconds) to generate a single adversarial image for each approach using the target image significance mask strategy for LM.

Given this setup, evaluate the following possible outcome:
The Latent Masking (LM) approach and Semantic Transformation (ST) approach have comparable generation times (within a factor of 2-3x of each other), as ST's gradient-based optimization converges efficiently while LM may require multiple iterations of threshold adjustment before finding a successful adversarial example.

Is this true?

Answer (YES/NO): YES